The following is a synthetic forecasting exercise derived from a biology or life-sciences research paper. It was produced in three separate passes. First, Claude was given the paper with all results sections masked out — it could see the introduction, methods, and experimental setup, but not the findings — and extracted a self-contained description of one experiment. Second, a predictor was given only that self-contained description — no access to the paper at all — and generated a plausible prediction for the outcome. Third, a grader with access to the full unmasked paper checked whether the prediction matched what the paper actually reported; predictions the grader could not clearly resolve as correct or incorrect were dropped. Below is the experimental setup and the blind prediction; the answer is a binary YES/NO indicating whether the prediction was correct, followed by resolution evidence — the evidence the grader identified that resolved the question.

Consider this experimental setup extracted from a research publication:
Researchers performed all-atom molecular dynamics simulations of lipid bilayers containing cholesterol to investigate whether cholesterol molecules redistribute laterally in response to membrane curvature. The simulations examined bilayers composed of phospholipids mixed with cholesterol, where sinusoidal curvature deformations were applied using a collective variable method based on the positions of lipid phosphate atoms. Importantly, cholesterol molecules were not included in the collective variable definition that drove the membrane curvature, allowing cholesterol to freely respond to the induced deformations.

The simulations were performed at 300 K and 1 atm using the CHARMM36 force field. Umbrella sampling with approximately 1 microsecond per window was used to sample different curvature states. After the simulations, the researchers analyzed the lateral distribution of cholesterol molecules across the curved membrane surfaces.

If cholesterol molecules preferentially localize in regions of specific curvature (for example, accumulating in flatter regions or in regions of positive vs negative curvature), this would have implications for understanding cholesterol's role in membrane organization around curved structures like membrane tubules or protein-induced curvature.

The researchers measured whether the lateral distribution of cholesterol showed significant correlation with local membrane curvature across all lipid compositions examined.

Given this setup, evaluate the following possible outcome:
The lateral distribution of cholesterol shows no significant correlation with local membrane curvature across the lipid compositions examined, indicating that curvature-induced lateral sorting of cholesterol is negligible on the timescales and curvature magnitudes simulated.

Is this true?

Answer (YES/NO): YES